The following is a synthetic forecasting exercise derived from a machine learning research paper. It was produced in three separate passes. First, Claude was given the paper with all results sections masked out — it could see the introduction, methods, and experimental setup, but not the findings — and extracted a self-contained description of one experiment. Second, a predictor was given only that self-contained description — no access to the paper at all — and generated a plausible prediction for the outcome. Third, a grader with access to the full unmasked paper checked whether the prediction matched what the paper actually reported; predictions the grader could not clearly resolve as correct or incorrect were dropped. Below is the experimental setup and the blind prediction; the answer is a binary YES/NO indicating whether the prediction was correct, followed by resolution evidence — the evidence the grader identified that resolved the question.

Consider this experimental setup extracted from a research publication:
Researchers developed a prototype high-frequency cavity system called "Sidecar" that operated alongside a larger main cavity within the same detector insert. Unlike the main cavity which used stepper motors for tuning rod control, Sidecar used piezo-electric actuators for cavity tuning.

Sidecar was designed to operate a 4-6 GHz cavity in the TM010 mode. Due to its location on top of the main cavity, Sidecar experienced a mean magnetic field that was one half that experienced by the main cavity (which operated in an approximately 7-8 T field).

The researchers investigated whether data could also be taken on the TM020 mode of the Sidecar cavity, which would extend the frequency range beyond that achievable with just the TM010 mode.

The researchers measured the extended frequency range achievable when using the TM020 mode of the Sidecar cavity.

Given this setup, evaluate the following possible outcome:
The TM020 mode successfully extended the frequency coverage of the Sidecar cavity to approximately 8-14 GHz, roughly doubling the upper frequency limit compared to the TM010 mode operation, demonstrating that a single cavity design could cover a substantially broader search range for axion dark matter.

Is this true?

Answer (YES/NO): NO